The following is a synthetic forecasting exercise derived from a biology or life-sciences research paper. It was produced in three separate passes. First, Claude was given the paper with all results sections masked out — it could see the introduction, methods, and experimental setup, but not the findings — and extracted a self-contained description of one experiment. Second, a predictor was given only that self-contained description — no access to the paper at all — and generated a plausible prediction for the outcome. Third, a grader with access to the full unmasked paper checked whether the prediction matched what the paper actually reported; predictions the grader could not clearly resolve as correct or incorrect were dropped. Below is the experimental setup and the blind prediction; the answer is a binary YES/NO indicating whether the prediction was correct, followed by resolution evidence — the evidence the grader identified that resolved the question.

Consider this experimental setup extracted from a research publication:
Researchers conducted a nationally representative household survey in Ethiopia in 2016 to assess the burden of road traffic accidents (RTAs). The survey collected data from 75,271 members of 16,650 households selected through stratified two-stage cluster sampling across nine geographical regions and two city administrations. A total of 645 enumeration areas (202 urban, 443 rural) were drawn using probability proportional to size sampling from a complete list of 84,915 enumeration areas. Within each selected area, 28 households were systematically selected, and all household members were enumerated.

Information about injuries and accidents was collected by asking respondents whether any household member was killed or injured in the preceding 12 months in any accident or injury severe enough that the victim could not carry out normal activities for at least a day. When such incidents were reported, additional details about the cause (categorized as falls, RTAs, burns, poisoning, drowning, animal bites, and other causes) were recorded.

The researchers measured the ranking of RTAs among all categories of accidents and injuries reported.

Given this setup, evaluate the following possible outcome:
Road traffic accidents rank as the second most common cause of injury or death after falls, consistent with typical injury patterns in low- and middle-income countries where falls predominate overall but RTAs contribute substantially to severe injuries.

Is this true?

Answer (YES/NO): YES